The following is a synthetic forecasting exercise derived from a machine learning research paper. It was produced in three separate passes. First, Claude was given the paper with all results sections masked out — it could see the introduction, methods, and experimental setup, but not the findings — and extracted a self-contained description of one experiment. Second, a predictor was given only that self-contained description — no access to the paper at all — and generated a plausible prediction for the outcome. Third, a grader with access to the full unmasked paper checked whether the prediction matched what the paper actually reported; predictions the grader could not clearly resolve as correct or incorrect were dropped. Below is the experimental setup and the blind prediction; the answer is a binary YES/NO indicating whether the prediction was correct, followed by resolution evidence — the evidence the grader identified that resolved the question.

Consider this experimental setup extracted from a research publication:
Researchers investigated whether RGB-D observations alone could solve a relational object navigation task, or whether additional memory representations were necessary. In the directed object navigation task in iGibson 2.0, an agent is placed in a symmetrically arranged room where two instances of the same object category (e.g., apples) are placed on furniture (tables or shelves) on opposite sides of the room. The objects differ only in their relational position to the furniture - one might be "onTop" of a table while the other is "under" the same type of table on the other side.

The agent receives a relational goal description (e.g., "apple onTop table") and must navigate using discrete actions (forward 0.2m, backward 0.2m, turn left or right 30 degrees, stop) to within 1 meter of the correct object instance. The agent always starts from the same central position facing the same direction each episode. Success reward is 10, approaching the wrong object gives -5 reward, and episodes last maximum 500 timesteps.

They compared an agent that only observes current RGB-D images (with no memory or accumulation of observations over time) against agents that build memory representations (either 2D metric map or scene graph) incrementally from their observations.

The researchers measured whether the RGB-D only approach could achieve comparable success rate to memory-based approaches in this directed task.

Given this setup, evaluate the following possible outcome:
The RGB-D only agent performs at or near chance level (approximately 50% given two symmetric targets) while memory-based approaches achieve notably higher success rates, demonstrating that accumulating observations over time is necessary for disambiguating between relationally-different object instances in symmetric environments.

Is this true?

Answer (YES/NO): YES